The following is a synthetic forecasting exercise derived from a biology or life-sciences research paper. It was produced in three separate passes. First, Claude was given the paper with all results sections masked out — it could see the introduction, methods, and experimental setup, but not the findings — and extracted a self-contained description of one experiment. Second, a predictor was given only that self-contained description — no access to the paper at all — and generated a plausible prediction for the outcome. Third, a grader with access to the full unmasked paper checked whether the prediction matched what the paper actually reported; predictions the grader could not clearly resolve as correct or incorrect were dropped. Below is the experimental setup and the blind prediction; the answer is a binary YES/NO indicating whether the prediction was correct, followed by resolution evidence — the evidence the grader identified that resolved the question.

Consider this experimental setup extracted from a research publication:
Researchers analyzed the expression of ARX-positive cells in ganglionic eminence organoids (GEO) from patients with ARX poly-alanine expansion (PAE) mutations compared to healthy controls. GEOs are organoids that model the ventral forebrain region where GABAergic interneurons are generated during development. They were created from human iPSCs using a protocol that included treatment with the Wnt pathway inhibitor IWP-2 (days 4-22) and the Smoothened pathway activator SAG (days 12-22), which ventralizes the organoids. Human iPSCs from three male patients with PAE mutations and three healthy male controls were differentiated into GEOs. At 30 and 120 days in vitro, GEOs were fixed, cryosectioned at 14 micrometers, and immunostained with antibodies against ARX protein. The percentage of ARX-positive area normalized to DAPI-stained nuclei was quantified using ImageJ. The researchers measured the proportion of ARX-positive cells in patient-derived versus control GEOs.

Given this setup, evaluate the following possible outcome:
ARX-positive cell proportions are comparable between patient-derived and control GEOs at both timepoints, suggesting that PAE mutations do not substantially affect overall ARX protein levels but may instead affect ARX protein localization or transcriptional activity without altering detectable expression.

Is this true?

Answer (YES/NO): NO